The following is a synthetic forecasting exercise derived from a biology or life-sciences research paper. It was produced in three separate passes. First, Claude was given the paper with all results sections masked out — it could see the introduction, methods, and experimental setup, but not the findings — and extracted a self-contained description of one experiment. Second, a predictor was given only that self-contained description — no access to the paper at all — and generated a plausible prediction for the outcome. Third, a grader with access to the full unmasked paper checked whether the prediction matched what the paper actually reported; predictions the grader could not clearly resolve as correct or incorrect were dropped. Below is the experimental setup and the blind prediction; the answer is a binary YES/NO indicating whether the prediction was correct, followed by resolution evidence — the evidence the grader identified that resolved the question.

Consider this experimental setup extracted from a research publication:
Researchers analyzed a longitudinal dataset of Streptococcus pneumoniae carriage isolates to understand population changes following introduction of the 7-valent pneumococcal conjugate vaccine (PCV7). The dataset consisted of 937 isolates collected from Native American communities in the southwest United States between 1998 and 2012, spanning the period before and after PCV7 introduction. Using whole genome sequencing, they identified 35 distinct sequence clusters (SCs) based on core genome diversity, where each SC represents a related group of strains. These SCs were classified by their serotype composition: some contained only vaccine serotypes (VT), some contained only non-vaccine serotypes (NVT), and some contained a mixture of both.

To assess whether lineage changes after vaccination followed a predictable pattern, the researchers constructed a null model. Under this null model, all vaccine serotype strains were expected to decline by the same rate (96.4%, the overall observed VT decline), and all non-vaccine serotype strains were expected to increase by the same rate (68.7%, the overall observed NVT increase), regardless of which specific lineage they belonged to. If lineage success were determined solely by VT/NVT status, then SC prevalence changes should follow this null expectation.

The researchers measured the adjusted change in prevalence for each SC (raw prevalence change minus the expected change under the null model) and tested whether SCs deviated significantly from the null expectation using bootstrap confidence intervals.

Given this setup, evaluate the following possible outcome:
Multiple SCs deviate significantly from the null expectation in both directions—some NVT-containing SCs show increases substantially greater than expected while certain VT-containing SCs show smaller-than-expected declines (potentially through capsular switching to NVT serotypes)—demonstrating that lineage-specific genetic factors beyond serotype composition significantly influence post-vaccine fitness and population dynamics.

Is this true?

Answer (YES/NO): YES